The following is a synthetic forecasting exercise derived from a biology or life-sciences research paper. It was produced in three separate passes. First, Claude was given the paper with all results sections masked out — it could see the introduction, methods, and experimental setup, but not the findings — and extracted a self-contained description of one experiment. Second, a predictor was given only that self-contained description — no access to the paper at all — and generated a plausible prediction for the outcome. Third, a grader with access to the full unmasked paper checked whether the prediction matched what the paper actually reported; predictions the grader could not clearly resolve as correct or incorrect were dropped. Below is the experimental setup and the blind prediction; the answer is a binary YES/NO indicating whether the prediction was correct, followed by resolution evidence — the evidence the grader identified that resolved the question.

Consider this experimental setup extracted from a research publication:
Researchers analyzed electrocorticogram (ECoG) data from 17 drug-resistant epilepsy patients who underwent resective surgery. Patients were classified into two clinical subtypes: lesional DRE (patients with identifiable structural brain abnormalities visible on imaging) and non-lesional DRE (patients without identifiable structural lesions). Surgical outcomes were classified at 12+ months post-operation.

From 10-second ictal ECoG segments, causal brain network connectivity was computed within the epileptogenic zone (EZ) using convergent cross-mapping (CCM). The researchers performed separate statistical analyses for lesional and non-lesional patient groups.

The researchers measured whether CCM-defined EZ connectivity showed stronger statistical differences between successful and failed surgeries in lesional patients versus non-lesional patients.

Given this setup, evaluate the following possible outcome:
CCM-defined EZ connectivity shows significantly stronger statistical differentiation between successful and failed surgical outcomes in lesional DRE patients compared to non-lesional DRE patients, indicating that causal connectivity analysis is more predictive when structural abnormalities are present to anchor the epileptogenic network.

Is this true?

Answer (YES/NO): NO